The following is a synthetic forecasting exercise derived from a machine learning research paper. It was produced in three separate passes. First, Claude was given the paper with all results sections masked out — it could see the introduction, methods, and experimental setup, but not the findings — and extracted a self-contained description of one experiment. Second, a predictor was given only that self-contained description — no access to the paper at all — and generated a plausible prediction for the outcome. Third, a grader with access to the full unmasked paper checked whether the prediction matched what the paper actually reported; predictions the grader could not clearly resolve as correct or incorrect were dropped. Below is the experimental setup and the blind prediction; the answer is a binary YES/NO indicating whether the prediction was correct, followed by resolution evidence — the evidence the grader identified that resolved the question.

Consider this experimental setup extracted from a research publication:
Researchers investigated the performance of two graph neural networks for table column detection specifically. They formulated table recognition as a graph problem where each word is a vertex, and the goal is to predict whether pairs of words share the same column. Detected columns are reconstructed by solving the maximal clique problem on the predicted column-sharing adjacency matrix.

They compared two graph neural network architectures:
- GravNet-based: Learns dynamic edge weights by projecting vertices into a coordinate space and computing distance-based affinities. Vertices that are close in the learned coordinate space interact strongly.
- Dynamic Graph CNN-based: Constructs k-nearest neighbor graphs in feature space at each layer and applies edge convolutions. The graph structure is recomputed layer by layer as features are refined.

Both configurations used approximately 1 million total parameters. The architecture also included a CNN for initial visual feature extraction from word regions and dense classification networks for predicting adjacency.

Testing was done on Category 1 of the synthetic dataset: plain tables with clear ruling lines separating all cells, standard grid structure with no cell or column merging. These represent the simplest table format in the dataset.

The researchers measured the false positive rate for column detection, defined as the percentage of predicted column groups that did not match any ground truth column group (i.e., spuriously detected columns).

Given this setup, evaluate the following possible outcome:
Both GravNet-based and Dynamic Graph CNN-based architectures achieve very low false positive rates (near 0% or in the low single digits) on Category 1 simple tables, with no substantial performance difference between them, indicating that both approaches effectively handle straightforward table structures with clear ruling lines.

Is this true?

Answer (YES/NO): NO